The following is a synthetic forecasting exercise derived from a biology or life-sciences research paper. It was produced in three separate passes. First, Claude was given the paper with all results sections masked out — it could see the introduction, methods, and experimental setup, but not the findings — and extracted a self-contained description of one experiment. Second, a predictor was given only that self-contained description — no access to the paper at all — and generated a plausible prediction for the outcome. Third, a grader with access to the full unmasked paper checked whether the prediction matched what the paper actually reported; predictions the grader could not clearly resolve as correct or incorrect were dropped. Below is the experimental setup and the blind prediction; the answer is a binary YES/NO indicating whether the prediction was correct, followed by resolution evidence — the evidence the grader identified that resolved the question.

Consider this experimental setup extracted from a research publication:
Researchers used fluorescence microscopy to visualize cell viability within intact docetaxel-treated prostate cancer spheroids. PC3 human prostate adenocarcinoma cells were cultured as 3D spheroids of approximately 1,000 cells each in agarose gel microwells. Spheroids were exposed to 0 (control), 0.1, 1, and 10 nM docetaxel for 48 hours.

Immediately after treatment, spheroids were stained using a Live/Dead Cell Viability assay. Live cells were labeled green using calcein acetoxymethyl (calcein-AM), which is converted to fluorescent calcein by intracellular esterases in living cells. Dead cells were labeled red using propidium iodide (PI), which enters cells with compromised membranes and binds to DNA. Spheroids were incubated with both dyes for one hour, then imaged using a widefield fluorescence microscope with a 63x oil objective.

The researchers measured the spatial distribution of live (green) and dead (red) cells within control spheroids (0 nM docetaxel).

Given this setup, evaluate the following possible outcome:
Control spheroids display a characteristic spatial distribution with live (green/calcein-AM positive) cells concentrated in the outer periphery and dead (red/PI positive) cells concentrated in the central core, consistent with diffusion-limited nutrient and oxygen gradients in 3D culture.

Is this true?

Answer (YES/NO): YES